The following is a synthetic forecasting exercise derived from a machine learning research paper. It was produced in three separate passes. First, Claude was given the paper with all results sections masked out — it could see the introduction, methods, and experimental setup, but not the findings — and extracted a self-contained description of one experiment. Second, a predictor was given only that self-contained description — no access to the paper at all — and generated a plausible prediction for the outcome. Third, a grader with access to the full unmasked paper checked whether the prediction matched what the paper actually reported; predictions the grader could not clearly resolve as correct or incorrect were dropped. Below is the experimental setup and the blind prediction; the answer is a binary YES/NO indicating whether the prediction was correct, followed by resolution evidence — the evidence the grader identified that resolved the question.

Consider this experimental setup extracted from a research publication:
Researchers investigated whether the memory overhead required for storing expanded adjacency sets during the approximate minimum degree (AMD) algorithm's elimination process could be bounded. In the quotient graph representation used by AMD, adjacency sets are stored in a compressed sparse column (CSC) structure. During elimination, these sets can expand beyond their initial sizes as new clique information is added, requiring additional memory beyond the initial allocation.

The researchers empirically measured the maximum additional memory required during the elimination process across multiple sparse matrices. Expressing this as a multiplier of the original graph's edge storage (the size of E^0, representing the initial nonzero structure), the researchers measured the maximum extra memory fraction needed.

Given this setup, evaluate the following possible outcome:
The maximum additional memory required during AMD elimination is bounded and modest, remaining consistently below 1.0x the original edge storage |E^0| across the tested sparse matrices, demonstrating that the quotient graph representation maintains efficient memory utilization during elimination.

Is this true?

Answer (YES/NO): NO